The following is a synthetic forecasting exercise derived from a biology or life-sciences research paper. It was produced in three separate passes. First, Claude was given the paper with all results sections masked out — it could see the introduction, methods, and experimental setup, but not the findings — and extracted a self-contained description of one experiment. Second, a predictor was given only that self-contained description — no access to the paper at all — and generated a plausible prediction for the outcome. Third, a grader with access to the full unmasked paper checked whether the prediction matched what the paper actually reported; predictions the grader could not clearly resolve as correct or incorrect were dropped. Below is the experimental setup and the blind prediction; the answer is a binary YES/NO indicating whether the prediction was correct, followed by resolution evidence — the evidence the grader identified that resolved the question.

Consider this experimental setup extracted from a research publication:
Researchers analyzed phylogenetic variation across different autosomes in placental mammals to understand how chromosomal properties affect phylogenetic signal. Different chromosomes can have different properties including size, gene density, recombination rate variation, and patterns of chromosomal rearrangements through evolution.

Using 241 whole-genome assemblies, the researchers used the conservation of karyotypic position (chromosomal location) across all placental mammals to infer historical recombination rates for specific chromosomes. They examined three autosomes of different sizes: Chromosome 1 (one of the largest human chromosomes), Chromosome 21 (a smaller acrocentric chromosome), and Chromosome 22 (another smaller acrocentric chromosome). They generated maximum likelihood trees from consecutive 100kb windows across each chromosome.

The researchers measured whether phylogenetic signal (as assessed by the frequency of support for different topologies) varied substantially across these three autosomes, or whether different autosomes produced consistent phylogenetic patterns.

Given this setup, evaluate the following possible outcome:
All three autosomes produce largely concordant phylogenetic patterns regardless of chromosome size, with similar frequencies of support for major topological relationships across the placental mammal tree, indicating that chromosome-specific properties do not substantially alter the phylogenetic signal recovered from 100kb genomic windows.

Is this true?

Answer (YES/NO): NO